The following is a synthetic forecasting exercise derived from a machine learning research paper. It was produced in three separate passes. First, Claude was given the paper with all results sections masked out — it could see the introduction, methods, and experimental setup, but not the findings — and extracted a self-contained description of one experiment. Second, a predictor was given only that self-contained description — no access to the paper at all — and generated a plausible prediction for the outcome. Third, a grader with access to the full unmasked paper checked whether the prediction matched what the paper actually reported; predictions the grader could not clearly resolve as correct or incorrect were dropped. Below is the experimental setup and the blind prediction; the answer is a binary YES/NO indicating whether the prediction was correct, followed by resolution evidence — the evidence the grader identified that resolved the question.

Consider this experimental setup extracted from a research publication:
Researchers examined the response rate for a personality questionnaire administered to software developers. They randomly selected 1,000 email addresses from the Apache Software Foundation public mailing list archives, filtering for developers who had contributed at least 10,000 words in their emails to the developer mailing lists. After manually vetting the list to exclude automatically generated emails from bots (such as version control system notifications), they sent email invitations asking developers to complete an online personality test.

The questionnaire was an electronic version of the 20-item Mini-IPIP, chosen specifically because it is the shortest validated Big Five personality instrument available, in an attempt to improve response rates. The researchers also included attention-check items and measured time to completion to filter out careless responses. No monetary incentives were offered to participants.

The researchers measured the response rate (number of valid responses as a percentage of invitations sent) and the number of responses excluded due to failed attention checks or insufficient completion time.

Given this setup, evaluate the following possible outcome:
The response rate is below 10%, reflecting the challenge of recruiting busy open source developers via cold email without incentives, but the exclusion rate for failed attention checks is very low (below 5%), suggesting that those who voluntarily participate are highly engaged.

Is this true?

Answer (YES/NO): NO